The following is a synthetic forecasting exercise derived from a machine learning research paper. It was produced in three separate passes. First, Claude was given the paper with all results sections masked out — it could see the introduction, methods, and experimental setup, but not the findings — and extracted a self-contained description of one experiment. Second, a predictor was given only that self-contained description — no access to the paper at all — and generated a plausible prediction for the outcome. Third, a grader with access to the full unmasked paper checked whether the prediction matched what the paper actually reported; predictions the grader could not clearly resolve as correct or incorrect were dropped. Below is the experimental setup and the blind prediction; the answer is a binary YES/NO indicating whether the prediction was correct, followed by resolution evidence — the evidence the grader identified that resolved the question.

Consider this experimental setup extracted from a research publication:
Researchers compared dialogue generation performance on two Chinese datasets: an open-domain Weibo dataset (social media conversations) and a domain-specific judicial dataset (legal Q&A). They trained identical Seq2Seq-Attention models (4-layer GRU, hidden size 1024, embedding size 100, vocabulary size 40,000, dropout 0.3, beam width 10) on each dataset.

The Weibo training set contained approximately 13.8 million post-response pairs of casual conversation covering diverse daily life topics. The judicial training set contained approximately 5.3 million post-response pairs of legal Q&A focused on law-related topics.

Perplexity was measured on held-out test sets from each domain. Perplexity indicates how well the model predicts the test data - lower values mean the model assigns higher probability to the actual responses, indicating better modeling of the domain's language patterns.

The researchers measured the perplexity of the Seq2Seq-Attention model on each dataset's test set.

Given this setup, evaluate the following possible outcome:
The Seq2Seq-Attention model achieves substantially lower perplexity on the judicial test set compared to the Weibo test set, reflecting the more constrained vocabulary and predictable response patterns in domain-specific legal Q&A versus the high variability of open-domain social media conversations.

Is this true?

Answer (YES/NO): YES